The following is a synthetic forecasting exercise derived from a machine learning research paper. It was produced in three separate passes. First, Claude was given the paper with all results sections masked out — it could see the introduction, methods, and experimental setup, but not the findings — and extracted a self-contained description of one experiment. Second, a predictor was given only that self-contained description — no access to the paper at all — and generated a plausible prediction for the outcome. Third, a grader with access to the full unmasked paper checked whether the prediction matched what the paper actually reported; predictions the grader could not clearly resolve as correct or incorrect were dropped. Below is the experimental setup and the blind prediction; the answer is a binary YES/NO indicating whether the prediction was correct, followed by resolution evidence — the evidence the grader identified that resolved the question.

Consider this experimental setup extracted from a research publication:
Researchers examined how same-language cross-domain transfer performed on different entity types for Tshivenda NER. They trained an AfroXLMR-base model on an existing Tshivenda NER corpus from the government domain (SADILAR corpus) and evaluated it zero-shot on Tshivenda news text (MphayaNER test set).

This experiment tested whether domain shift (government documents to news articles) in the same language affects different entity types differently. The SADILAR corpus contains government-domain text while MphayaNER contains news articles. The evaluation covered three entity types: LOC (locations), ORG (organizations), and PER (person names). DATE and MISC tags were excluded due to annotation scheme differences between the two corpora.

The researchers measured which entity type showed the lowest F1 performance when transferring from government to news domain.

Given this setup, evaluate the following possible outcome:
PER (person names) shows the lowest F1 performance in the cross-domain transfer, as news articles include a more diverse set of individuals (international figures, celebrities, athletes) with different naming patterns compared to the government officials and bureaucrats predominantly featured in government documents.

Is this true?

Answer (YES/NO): YES